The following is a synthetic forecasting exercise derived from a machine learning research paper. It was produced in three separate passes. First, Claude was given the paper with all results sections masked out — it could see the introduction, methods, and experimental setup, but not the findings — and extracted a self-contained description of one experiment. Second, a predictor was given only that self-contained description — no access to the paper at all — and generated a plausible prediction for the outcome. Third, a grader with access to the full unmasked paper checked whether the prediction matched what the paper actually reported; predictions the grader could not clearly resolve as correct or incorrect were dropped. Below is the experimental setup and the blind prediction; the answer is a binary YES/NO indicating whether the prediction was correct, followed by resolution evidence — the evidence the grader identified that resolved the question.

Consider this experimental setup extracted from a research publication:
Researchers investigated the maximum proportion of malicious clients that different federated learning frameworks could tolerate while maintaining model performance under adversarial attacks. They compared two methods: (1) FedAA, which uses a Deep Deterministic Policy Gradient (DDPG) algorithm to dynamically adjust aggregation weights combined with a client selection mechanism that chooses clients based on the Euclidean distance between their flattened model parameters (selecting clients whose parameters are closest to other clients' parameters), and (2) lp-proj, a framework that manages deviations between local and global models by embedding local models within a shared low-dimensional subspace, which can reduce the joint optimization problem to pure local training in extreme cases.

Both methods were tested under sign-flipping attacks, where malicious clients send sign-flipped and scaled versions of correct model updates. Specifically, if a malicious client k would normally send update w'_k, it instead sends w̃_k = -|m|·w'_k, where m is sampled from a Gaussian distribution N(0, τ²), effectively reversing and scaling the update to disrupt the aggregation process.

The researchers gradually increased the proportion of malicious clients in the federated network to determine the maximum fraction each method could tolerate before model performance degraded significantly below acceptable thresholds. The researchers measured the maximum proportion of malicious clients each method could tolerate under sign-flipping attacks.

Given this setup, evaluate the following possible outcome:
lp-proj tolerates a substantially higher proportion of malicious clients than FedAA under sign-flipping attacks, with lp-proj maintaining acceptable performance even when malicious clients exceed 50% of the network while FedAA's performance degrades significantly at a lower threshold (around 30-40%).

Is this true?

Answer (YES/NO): NO